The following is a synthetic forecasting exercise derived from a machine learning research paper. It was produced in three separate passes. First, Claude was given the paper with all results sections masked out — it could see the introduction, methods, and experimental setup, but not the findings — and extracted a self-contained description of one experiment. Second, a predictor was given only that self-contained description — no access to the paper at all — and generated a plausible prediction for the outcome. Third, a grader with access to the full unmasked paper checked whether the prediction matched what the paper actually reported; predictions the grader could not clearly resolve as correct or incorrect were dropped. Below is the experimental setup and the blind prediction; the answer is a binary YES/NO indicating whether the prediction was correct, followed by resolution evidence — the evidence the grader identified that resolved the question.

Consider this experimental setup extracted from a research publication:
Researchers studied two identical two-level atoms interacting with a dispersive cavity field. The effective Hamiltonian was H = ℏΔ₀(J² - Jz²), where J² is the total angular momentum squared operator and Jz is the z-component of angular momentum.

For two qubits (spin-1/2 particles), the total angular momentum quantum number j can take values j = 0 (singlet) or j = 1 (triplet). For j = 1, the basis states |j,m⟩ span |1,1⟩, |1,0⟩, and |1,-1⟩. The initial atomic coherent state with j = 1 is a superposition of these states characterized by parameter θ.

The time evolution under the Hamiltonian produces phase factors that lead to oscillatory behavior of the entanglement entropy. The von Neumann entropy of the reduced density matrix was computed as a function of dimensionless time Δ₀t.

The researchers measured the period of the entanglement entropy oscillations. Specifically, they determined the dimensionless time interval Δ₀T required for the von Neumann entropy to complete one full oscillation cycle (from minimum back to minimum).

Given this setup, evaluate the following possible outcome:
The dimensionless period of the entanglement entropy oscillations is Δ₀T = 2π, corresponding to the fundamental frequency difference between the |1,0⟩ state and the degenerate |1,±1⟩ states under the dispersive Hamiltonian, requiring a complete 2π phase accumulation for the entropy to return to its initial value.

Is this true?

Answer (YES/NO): NO